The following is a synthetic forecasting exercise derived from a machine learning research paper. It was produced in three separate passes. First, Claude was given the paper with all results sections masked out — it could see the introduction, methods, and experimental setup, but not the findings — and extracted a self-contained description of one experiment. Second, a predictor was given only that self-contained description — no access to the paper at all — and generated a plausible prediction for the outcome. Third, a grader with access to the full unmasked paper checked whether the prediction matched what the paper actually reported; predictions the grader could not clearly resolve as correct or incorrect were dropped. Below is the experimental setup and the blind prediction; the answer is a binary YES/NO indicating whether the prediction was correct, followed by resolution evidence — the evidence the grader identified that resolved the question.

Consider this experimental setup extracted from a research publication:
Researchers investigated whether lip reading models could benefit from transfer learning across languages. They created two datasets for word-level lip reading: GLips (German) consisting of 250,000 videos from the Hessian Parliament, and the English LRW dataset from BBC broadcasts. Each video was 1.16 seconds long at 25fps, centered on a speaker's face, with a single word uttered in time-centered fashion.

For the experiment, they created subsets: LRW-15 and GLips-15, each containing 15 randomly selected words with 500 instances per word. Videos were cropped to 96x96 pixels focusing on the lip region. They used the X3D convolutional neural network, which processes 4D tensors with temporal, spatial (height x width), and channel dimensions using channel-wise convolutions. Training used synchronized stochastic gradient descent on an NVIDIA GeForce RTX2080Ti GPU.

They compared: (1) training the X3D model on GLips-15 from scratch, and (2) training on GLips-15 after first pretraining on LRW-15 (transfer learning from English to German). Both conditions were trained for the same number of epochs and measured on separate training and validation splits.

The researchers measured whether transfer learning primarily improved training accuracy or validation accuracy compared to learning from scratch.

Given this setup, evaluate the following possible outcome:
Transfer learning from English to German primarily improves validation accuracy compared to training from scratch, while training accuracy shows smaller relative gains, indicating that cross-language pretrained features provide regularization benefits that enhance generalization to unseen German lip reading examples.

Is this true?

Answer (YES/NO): YES